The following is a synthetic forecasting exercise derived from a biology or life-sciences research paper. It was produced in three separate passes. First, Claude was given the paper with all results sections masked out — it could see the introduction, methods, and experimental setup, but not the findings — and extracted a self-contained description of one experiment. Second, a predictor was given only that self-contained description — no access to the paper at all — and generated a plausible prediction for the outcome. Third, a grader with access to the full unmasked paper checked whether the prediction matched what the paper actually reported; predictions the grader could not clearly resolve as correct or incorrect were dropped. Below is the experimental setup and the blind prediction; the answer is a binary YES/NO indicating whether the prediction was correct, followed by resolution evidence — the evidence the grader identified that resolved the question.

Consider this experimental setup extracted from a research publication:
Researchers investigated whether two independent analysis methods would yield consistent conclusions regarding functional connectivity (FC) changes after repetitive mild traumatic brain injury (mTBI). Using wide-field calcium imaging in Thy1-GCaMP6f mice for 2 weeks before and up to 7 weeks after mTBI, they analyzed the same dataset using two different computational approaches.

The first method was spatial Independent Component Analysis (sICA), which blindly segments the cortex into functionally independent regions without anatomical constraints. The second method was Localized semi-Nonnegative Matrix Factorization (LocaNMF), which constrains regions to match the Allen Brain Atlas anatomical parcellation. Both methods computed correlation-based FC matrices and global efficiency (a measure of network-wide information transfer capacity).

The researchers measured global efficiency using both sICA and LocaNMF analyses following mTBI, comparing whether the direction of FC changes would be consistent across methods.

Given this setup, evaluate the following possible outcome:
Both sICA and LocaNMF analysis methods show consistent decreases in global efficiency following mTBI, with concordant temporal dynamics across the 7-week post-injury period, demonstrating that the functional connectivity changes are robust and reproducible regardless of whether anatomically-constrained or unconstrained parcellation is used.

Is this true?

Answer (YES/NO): YES